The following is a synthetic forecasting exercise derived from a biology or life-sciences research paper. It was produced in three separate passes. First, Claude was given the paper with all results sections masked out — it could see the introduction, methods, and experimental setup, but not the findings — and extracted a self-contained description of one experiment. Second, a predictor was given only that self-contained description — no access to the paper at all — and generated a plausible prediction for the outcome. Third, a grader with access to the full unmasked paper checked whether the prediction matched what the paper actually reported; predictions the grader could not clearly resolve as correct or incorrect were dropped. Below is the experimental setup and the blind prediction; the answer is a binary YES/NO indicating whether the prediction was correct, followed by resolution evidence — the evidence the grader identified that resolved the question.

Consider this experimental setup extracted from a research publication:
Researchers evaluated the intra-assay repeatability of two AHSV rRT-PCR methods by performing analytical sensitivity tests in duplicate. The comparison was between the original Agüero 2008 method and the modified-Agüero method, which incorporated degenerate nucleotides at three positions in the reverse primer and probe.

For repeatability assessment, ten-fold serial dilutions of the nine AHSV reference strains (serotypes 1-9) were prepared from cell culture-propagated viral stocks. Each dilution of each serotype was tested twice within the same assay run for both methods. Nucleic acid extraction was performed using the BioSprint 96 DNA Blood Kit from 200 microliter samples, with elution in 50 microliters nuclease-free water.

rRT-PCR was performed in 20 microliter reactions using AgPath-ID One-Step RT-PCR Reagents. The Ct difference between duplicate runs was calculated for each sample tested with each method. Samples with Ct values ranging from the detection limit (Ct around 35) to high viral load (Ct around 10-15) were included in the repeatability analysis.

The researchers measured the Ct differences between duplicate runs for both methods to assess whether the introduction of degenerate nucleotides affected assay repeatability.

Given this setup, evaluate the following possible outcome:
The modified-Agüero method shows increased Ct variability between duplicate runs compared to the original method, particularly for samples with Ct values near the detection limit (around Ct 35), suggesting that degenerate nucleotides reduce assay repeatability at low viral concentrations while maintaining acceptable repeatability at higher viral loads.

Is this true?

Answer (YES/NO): NO